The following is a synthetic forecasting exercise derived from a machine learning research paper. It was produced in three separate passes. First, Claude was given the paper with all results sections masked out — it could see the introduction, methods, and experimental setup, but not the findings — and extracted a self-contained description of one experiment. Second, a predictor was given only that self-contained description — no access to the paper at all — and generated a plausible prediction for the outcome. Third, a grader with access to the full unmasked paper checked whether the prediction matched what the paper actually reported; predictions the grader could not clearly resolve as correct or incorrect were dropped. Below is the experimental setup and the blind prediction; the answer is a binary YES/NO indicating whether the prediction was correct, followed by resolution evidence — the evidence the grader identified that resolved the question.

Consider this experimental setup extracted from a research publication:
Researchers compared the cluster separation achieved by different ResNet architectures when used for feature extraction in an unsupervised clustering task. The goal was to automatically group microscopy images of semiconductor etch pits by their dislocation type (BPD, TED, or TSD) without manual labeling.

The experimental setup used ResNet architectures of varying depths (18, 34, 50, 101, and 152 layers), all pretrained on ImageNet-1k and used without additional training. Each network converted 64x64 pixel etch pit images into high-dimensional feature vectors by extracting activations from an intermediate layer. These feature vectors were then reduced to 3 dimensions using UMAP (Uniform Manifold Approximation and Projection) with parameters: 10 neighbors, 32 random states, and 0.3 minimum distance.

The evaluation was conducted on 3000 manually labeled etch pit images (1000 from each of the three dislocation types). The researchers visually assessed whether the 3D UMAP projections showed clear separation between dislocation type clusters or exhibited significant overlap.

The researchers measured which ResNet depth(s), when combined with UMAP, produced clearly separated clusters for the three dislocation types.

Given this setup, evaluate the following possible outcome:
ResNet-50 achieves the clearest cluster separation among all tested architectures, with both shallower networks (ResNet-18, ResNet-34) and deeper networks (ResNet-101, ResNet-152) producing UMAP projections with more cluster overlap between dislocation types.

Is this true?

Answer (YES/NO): NO